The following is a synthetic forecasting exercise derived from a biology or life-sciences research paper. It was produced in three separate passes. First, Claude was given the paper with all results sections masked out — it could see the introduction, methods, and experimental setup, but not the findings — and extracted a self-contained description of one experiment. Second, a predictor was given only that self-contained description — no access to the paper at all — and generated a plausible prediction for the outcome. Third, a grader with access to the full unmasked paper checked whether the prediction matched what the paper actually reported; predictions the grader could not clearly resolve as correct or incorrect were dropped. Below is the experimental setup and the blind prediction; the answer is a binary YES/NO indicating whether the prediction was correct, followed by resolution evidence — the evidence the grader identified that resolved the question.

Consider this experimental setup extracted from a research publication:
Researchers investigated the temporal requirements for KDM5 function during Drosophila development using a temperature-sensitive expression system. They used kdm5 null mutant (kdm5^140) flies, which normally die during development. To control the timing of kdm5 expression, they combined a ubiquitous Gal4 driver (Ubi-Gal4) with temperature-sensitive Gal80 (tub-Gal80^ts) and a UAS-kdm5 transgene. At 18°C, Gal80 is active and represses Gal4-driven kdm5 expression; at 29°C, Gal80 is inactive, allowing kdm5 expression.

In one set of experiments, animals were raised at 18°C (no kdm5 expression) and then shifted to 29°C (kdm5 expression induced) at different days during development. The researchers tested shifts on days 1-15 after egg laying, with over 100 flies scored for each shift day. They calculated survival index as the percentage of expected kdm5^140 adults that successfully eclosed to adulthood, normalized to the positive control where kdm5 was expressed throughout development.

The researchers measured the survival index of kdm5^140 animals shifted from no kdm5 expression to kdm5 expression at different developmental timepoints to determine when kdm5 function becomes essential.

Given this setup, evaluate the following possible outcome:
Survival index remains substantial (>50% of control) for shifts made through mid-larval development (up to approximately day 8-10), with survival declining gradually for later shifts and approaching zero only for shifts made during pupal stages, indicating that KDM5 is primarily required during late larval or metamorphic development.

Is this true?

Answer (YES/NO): NO